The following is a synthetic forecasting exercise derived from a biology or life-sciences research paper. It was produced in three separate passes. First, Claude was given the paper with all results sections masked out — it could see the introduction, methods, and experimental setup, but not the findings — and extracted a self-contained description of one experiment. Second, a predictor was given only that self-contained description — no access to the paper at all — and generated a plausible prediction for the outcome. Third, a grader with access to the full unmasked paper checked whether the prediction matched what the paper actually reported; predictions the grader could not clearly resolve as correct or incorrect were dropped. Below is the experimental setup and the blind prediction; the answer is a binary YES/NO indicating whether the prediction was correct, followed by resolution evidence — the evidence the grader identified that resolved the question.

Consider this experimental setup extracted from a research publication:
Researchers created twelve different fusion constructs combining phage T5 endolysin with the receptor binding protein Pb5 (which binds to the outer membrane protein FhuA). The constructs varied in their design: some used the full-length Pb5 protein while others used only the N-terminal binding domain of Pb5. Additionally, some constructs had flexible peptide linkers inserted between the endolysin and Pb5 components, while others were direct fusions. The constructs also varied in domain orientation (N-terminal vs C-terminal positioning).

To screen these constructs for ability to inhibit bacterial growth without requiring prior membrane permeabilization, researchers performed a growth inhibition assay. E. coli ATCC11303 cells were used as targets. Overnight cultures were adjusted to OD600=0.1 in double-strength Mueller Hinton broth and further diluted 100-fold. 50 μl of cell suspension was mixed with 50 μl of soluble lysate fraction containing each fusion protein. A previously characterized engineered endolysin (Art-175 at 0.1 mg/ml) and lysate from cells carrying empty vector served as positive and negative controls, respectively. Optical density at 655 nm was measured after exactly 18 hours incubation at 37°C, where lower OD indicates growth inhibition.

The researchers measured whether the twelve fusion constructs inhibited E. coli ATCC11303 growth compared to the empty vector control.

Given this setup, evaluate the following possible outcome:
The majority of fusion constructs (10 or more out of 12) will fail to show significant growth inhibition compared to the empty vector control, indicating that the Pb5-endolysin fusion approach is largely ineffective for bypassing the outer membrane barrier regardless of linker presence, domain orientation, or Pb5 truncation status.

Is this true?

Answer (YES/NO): NO